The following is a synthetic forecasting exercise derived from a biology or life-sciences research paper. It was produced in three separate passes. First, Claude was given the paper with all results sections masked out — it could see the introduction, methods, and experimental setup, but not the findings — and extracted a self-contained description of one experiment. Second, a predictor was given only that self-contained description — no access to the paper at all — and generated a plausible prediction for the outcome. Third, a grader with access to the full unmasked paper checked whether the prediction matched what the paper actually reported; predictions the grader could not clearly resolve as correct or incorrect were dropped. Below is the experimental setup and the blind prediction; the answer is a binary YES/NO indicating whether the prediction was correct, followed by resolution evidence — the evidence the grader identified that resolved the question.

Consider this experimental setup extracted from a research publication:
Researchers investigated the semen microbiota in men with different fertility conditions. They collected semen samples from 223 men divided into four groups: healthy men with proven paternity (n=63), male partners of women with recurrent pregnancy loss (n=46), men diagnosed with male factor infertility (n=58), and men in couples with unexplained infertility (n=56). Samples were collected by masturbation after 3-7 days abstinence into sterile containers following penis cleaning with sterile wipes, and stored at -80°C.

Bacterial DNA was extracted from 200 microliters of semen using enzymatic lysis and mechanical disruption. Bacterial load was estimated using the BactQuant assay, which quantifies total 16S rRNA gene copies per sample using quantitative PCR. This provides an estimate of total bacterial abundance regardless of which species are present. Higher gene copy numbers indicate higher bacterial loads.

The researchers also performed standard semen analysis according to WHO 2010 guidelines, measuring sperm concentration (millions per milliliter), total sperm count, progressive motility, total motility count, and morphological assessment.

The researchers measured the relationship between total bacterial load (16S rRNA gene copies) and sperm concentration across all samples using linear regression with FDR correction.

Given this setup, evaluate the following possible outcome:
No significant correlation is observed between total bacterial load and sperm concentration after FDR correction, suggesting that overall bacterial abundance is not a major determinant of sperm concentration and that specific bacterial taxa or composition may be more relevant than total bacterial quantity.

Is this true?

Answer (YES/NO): YES